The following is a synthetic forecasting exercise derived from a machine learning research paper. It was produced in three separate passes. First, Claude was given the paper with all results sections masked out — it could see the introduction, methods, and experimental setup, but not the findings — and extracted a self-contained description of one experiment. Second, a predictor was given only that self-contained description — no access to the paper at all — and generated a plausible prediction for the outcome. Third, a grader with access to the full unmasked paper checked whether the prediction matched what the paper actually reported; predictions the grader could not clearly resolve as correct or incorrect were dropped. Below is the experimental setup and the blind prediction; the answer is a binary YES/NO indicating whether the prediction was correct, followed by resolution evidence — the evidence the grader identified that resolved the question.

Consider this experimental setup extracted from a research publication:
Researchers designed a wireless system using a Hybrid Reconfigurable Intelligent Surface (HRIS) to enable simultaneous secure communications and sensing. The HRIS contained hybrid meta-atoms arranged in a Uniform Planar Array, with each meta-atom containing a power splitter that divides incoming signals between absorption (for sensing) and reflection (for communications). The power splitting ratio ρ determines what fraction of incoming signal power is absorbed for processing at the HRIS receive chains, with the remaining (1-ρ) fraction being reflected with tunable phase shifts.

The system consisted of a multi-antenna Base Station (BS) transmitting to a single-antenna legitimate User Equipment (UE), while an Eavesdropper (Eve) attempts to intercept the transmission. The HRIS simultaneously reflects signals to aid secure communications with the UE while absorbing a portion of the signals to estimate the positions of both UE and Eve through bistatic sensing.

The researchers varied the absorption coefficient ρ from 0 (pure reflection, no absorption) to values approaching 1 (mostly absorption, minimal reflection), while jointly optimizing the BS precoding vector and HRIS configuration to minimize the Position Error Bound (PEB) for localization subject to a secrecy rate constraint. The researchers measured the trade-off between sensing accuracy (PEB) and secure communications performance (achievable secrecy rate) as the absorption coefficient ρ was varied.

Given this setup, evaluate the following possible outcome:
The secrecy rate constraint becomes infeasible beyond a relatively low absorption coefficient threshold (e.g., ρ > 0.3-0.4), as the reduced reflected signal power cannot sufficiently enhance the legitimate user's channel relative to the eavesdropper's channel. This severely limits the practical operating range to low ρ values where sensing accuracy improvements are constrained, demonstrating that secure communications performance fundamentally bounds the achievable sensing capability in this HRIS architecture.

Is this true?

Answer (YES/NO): NO